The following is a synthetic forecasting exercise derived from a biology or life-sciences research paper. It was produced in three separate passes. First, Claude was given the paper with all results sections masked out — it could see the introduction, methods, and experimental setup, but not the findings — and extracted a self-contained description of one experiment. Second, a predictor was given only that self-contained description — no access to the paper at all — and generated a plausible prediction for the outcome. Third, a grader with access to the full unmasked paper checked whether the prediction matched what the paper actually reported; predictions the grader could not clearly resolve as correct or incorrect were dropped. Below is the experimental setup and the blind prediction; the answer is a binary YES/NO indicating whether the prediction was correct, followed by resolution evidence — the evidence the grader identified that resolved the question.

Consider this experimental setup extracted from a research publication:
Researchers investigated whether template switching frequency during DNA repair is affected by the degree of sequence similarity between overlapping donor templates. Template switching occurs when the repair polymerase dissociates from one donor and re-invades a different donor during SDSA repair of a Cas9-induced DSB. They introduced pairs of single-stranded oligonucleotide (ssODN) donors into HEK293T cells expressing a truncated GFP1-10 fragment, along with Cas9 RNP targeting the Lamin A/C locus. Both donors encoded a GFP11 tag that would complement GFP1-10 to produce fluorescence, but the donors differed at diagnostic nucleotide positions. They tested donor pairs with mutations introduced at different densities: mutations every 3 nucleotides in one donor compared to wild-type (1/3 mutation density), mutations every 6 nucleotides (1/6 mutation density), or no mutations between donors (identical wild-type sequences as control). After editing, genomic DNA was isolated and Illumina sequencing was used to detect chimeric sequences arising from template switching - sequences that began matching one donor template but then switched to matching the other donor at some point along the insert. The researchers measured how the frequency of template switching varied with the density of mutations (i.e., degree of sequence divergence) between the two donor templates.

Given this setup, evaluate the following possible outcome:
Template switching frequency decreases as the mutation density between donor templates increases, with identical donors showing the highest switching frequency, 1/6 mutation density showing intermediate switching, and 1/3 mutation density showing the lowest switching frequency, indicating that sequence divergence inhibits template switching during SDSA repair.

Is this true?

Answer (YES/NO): NO